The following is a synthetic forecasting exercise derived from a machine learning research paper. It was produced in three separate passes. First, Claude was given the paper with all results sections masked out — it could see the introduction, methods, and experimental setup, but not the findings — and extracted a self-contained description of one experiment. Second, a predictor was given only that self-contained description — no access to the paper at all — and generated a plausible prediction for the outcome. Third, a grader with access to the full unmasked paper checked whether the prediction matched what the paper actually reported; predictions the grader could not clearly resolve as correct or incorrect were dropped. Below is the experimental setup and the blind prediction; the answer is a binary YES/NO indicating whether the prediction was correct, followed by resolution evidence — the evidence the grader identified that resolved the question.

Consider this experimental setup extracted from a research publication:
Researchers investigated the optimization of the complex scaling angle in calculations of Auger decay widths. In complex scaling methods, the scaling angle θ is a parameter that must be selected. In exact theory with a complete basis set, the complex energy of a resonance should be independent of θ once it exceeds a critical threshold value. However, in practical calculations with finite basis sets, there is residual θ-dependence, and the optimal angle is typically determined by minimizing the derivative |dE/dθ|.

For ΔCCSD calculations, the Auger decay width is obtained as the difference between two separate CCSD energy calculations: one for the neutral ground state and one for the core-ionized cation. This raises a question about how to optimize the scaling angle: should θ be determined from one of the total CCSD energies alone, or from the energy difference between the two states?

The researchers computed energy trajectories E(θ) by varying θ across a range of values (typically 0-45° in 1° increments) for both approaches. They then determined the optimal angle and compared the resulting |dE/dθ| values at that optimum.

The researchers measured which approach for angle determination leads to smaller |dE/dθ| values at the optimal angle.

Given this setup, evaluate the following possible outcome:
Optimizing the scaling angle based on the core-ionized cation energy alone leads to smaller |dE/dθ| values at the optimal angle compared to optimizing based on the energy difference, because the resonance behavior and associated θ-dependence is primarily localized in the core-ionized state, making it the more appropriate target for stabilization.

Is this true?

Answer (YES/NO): NO